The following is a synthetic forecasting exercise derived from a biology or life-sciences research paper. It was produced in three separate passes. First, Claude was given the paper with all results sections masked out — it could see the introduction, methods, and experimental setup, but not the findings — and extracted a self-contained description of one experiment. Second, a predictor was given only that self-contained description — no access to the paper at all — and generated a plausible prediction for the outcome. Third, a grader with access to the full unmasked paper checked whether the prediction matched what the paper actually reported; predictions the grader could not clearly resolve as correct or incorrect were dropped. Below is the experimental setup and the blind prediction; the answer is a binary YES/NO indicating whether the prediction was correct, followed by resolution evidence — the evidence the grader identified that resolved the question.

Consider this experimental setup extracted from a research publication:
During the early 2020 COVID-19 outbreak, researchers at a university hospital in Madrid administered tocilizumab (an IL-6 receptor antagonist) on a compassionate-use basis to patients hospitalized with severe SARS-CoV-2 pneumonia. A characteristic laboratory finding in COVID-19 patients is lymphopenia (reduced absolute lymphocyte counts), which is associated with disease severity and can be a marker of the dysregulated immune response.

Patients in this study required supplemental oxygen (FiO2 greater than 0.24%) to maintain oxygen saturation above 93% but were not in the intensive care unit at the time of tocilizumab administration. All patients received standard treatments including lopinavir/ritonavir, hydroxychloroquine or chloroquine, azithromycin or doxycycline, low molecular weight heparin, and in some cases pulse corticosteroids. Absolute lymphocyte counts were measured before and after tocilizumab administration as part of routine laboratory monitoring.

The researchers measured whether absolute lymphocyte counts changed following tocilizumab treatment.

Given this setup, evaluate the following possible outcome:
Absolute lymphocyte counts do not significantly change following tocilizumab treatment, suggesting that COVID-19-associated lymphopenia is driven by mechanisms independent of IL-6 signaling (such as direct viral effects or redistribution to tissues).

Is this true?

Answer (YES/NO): YES